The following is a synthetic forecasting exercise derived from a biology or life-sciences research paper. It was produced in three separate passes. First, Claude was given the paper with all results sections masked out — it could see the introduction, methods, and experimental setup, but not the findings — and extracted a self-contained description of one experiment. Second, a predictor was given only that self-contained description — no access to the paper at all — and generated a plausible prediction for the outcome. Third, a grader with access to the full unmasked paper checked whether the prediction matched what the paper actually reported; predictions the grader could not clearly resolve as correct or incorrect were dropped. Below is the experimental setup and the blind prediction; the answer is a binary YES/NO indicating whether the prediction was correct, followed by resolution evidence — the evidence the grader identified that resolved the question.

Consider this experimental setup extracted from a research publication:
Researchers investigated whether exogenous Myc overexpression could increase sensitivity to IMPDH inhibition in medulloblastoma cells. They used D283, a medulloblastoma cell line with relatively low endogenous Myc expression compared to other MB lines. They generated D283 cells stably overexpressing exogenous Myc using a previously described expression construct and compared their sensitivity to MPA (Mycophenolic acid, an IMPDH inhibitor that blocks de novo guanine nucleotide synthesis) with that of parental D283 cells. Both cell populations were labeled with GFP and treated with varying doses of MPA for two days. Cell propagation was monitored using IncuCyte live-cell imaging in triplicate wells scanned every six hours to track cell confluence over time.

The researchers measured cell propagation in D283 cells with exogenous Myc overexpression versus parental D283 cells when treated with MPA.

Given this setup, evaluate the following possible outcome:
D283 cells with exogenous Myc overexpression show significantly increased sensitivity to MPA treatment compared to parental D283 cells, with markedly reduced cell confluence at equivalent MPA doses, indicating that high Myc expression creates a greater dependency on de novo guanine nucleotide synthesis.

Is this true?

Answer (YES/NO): YES